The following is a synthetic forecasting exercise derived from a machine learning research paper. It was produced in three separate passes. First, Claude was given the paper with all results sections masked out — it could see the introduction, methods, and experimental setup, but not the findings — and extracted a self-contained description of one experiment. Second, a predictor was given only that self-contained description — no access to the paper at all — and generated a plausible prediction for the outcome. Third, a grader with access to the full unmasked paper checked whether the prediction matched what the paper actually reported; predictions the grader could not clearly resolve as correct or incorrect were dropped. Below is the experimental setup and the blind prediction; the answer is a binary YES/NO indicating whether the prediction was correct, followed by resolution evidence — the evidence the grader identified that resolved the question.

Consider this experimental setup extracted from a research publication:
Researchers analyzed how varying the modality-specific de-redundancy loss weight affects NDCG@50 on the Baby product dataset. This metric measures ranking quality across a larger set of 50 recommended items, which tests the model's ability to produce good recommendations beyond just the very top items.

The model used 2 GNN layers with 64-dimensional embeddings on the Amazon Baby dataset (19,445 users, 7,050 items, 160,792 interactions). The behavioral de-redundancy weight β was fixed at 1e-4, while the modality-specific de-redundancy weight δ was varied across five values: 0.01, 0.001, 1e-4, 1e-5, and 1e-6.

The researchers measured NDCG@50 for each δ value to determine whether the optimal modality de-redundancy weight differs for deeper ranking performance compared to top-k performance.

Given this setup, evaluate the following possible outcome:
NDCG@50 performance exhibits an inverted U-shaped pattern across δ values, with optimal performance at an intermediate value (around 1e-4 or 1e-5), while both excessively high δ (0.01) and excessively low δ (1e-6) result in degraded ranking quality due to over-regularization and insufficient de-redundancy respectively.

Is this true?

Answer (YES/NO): NO